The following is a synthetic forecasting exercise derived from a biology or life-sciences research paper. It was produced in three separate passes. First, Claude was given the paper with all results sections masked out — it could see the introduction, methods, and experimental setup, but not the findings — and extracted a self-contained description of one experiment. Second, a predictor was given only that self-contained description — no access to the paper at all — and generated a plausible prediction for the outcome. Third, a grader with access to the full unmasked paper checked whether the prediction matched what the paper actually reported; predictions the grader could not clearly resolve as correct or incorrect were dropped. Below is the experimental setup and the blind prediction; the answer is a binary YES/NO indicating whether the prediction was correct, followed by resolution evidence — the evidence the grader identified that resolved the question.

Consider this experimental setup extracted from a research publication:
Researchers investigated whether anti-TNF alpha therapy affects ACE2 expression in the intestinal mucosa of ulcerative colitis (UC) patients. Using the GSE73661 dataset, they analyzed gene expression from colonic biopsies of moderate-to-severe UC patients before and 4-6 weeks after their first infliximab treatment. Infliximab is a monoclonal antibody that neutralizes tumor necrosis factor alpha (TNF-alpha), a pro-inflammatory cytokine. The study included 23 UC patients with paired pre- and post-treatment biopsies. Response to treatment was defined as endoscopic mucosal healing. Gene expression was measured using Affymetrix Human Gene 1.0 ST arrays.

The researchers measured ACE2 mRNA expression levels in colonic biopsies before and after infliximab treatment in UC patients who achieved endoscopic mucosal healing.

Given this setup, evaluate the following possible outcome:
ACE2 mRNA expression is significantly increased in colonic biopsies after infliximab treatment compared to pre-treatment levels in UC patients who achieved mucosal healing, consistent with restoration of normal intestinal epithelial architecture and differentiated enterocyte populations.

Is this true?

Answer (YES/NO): NO